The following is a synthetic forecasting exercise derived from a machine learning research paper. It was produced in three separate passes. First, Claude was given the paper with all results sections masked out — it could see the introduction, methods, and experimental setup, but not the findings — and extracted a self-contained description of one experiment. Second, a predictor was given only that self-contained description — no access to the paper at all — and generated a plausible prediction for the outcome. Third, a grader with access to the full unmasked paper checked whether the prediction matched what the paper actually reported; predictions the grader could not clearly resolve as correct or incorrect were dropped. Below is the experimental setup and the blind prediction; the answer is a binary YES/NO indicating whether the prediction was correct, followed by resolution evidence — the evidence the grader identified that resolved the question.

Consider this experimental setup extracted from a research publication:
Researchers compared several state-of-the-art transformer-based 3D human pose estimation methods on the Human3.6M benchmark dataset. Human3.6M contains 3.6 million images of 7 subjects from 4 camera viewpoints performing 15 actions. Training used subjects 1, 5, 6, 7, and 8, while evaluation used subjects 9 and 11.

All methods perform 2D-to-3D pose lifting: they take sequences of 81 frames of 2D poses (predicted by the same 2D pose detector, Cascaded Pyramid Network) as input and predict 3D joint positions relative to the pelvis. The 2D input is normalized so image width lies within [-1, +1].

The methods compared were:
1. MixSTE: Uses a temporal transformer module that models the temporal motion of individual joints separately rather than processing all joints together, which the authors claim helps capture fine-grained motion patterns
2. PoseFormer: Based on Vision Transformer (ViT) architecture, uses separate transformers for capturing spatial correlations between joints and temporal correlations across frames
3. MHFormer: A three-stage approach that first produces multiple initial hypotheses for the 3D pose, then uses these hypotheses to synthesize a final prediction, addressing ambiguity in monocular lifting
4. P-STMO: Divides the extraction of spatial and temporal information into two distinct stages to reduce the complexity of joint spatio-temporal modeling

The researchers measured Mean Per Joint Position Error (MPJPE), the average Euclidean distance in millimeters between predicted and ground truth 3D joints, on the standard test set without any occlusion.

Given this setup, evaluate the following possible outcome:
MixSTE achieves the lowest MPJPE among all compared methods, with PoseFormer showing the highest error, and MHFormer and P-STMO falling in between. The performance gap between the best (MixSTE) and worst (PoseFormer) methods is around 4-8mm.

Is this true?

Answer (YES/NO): NO